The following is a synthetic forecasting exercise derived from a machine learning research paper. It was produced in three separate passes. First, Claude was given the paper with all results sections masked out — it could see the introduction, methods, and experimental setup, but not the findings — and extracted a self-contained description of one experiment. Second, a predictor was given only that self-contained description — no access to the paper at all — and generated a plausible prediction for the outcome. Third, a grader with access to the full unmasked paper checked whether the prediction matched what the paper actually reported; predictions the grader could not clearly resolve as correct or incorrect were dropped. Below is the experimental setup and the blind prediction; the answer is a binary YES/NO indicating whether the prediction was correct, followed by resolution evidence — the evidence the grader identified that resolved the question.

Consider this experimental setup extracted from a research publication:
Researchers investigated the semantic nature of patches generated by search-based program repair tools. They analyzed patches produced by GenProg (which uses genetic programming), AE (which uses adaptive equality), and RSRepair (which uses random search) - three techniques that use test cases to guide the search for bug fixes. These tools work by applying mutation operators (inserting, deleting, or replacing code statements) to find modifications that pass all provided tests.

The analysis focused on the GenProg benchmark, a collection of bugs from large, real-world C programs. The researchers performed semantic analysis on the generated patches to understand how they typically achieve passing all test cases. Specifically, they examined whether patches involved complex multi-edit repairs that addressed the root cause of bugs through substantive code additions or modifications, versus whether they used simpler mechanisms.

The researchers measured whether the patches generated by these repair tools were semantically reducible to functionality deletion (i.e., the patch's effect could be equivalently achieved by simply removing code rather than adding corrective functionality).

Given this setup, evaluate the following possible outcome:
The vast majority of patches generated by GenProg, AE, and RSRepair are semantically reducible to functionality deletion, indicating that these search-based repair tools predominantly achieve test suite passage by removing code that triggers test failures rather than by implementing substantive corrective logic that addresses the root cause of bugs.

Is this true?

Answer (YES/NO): YES